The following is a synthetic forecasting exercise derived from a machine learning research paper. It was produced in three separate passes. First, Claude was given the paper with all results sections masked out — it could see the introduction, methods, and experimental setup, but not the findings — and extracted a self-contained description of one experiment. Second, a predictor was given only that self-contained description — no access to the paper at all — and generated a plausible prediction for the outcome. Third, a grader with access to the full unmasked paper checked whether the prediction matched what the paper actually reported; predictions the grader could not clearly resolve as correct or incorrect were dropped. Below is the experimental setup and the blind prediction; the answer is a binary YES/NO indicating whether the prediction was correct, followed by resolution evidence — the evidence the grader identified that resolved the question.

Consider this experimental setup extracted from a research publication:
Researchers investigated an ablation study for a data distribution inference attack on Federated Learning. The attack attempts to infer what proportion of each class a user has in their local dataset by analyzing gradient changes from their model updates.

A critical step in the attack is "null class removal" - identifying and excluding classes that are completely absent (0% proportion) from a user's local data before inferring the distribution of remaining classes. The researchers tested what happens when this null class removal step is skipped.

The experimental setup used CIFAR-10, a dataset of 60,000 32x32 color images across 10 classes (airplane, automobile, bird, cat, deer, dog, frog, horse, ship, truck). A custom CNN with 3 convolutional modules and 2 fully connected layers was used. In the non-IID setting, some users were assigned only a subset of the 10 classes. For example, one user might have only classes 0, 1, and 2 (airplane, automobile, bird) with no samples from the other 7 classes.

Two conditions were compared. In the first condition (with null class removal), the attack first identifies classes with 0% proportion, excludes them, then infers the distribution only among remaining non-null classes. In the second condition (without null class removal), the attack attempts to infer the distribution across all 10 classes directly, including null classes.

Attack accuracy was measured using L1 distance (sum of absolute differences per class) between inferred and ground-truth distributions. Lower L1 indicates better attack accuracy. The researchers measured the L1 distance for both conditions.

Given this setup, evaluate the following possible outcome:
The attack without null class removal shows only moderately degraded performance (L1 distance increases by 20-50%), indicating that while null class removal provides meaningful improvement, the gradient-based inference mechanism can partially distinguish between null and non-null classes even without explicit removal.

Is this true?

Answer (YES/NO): NO